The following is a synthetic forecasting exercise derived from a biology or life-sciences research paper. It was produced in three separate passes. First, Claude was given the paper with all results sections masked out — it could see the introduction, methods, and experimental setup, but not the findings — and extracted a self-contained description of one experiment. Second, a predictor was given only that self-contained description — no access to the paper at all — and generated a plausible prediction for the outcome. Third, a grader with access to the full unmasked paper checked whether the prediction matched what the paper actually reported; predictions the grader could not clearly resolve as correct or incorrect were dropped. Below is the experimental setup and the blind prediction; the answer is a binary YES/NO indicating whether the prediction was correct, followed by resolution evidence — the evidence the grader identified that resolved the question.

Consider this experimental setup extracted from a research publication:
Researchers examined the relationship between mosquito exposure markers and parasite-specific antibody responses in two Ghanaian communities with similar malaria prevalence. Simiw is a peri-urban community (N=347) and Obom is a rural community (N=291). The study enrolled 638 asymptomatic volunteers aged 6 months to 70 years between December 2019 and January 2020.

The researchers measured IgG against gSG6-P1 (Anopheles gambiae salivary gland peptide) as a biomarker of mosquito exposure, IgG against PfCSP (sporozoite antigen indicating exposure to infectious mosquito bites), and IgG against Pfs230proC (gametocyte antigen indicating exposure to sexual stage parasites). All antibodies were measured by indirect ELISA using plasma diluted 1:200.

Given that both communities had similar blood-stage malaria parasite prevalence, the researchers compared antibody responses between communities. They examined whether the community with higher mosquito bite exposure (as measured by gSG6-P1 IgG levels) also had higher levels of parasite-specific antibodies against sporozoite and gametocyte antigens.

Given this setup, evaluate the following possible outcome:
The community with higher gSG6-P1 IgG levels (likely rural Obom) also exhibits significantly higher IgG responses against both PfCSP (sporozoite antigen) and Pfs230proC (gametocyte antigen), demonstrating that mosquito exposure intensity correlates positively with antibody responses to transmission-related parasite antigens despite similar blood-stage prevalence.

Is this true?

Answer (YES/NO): NO